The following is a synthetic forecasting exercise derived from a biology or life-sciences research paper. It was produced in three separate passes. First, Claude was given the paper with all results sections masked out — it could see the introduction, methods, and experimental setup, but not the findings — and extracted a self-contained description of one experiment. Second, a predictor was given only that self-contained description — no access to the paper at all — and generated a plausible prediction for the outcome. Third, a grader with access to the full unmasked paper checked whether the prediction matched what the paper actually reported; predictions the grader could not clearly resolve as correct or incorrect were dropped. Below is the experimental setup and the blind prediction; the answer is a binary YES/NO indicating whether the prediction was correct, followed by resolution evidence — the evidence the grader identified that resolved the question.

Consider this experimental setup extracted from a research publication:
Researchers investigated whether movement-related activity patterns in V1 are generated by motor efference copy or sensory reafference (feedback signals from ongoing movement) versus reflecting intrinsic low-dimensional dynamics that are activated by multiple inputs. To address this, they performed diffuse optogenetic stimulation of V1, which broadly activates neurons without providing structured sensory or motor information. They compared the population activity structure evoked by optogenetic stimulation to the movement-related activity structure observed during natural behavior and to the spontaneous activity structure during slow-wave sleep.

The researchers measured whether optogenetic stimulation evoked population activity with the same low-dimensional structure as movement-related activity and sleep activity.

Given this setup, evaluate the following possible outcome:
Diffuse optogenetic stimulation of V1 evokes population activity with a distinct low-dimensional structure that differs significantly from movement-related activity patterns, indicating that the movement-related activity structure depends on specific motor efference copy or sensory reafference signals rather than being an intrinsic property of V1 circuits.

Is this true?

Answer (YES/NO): NO